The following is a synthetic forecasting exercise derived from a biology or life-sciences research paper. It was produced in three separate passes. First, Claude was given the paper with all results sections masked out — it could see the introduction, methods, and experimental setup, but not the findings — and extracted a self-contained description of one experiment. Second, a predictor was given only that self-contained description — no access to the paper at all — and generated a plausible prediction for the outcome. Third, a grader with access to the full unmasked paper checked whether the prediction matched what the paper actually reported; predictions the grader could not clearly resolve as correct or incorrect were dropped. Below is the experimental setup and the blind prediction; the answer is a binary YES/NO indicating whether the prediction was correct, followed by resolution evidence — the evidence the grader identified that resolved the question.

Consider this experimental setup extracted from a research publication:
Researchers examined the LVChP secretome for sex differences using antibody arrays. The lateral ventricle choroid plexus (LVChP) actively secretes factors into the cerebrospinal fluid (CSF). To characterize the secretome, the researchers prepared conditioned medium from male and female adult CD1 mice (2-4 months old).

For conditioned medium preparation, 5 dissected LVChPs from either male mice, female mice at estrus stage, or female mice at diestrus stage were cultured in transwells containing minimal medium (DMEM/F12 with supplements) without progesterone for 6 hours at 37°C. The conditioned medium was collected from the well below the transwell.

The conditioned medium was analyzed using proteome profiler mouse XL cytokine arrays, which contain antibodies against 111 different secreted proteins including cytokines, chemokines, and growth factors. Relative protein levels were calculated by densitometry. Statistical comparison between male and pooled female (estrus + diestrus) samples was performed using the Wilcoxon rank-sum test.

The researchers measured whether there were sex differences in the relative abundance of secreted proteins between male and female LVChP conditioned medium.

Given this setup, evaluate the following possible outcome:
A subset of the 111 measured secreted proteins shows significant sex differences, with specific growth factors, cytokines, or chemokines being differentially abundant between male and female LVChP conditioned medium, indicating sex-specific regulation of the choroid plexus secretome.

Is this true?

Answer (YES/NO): YES